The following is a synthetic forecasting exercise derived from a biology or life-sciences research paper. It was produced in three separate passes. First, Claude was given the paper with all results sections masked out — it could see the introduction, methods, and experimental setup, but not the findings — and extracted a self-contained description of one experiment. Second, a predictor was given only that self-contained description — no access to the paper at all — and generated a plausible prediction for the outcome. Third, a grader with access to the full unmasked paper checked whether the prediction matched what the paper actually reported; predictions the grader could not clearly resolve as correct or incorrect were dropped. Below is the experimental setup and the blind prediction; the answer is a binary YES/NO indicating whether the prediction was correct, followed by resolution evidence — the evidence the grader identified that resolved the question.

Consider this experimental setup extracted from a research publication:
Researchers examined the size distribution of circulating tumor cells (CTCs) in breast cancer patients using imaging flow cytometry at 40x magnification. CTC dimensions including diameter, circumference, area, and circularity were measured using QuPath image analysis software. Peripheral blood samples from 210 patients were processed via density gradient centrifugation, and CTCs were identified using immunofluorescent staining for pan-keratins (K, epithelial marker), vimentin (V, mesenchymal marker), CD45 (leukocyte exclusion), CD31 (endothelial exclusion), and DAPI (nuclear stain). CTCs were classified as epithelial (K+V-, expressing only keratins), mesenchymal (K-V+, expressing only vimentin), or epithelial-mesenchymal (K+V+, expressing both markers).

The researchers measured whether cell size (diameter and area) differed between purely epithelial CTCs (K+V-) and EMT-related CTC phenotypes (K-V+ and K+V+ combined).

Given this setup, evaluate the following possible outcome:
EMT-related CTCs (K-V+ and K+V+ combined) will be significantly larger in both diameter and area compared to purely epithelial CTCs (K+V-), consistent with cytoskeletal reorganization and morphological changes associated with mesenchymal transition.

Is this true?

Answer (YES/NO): NO